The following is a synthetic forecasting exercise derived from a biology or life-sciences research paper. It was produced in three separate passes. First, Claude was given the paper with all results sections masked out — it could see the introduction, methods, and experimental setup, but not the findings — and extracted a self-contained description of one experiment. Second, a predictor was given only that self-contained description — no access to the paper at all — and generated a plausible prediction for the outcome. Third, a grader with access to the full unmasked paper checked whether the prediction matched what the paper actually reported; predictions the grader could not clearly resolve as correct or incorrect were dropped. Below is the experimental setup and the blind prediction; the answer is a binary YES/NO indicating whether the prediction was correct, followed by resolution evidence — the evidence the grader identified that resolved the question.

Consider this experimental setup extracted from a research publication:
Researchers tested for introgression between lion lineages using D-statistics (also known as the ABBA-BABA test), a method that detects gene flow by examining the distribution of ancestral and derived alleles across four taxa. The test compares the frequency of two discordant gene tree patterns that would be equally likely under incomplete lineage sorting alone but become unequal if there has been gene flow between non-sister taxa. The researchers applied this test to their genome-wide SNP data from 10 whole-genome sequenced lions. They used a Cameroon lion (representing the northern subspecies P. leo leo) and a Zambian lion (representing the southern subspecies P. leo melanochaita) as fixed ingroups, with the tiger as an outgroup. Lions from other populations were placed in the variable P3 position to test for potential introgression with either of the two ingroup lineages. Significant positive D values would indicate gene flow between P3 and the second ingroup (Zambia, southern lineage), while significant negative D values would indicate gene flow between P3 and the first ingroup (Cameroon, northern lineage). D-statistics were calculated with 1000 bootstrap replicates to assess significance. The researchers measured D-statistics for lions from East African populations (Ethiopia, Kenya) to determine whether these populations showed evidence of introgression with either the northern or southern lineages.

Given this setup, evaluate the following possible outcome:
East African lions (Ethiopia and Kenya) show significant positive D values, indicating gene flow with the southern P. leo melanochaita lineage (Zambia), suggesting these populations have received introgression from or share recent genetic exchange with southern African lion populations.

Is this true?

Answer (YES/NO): NO